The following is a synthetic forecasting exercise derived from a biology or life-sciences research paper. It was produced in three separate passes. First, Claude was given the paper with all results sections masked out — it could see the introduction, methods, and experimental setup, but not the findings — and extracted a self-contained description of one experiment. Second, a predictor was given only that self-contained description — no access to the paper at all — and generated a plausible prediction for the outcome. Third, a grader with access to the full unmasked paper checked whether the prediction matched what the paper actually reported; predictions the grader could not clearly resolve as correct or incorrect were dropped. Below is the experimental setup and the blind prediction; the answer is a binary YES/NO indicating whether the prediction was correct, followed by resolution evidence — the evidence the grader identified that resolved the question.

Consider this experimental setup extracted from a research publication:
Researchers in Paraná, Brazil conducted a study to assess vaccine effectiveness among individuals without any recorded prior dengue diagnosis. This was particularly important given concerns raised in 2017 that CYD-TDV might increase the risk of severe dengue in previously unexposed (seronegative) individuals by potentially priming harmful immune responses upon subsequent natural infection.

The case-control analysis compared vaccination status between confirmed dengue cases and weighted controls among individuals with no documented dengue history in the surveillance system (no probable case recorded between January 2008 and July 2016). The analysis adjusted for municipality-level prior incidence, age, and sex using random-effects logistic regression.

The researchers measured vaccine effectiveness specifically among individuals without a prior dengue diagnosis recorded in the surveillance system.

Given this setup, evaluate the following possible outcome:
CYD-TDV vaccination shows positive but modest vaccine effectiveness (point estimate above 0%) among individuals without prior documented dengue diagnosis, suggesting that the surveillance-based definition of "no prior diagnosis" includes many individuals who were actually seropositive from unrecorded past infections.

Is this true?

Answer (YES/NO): NO